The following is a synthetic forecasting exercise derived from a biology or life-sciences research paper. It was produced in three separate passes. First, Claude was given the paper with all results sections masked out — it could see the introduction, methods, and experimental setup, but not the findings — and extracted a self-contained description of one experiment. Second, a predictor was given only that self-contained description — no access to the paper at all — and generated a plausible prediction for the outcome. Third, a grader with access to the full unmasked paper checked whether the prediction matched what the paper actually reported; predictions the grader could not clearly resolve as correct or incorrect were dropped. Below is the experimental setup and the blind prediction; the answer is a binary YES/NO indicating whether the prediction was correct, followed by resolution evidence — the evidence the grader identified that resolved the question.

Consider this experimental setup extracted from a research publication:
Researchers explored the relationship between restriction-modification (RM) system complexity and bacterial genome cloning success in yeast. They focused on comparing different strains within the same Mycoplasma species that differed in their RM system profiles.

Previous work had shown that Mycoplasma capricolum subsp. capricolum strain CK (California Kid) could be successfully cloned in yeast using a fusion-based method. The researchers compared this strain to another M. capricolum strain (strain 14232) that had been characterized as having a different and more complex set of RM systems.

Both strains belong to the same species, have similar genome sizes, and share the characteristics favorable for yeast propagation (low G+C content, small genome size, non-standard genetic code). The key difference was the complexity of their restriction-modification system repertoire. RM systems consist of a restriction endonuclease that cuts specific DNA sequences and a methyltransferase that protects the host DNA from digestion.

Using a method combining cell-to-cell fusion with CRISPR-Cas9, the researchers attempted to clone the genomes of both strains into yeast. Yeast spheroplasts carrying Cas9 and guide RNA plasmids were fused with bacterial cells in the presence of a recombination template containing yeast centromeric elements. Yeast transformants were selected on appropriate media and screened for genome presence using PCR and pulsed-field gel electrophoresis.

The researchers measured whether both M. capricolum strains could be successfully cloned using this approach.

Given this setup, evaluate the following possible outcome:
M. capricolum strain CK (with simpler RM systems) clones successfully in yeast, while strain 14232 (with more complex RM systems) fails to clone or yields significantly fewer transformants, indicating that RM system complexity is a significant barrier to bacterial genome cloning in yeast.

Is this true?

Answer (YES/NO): YES